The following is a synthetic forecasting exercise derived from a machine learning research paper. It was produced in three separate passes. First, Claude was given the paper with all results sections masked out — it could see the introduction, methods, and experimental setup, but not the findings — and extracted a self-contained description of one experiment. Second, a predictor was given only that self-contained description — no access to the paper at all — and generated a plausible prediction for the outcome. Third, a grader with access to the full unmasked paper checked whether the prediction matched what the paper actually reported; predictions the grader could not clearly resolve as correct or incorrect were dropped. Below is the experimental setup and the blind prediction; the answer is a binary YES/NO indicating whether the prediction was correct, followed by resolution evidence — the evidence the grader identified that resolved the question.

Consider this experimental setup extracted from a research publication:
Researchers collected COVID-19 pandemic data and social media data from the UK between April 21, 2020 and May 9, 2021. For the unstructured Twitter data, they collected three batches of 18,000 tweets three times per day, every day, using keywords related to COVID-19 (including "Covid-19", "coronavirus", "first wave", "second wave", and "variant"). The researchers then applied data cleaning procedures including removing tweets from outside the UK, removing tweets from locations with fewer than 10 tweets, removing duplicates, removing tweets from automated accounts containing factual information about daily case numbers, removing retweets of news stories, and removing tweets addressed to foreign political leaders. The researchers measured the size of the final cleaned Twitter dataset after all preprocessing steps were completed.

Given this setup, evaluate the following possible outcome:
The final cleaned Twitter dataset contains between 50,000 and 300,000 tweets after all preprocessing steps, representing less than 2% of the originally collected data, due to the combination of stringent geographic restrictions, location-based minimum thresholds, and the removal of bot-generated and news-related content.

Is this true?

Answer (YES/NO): NO